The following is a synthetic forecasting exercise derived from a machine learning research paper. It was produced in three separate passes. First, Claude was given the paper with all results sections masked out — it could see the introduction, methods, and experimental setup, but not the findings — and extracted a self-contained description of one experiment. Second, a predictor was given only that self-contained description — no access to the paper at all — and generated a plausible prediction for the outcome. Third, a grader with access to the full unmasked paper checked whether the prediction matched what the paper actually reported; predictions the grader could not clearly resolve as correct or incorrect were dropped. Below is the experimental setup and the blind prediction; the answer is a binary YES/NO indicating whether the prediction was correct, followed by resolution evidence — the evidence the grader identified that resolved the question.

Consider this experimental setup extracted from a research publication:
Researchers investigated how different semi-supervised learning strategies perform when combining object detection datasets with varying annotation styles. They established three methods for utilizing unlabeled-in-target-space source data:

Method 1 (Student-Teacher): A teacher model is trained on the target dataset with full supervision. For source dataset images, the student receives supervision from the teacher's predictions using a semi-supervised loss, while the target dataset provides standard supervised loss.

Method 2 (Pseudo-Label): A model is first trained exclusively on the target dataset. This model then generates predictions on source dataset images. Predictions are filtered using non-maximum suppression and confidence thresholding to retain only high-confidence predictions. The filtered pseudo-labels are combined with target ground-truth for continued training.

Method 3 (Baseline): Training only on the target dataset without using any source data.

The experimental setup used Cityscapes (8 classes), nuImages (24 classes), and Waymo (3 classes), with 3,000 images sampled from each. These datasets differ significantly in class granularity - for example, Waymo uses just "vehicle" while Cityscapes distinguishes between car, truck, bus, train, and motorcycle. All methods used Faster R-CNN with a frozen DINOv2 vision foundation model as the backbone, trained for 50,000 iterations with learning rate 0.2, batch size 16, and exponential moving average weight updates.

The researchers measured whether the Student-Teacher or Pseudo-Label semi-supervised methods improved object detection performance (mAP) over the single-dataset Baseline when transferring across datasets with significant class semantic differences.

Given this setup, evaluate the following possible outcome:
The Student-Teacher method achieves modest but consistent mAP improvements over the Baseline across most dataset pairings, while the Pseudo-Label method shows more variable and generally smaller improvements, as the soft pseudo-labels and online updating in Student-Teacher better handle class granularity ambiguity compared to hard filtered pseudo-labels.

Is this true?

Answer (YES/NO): NO